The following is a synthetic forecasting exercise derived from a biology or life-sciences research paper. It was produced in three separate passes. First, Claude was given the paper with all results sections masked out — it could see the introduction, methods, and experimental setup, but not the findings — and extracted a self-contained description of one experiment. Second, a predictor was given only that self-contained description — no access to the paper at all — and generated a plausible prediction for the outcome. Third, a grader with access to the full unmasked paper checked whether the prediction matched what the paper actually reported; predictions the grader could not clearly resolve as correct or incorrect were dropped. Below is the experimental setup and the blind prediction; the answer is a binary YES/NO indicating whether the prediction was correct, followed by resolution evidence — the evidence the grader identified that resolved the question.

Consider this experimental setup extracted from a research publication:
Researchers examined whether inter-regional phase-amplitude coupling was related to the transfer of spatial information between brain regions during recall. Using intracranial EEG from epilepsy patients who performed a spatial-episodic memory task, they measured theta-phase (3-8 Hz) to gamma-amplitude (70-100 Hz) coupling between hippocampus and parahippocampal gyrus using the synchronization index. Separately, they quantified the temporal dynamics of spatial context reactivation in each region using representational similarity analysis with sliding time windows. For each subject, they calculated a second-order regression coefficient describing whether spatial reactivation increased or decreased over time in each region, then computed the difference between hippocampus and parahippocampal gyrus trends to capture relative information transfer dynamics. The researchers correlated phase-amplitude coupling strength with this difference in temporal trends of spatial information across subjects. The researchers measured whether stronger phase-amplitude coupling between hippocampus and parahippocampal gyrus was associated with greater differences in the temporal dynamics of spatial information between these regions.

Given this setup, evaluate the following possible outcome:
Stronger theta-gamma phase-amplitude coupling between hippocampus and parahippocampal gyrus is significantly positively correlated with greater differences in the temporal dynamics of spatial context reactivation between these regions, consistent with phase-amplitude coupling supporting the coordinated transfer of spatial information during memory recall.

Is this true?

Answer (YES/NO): NO